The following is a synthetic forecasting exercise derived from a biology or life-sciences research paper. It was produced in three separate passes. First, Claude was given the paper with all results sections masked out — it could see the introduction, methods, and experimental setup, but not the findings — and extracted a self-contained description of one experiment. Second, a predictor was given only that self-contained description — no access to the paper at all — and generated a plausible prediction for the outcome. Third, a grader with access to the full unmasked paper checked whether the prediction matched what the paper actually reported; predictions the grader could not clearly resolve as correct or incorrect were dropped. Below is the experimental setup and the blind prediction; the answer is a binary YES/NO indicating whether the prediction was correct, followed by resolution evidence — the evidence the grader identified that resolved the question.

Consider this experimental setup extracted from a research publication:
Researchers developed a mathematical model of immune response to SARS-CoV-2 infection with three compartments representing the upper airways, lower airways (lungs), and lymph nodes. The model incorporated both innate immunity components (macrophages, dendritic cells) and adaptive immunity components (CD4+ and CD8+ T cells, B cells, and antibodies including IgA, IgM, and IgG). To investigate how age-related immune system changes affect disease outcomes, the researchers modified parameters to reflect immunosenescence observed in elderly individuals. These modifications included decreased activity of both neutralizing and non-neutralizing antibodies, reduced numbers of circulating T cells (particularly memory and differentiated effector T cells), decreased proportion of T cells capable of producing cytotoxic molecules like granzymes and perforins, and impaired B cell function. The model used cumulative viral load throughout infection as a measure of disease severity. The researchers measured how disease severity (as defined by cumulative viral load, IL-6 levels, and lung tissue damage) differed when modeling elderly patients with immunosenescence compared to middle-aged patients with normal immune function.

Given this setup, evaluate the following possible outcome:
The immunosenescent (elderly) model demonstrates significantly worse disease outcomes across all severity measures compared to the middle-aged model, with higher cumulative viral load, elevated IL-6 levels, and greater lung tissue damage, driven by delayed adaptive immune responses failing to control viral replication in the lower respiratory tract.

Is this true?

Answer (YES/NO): YES